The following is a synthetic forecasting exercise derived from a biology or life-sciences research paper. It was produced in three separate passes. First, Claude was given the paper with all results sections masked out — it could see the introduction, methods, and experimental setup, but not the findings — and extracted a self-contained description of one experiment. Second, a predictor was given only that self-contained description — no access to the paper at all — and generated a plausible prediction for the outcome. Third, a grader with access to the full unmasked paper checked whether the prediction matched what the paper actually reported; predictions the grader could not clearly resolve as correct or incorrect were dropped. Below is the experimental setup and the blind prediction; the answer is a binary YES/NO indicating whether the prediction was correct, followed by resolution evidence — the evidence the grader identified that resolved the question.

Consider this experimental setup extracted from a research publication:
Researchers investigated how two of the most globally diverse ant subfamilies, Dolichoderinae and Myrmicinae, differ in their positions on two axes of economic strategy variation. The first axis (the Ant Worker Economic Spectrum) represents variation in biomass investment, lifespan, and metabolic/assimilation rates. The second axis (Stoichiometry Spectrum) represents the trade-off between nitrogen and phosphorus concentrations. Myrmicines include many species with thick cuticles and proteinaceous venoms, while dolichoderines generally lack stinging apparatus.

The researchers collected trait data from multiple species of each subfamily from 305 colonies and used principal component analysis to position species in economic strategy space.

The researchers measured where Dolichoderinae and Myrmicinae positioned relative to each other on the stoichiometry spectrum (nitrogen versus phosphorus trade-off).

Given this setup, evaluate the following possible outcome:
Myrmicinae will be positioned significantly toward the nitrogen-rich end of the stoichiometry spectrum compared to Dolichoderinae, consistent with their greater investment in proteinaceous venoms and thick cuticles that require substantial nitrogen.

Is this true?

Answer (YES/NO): YES